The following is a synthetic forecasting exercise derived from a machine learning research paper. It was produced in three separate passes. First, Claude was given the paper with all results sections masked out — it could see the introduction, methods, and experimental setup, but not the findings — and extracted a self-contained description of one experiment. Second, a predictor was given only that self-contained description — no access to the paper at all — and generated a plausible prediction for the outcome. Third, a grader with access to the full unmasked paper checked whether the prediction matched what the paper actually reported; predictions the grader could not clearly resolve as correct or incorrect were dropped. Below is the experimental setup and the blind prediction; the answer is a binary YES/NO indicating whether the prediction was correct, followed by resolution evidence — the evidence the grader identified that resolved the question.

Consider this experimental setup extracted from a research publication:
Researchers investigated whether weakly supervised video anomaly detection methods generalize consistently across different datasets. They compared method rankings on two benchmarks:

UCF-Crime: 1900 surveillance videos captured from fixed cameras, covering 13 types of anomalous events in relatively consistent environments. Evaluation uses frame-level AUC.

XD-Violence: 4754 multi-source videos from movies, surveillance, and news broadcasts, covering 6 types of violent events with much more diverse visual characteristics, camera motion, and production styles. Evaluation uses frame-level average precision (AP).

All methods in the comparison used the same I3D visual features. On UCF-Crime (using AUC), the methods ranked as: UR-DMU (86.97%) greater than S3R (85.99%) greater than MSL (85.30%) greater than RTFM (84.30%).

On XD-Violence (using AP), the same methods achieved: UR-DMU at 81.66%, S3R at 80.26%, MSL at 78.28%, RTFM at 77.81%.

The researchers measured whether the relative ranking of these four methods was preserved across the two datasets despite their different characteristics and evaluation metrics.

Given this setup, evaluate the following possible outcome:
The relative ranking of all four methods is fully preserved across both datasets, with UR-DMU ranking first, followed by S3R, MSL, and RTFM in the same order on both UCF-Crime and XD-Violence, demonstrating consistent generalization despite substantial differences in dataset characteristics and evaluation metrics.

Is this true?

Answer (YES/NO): YES